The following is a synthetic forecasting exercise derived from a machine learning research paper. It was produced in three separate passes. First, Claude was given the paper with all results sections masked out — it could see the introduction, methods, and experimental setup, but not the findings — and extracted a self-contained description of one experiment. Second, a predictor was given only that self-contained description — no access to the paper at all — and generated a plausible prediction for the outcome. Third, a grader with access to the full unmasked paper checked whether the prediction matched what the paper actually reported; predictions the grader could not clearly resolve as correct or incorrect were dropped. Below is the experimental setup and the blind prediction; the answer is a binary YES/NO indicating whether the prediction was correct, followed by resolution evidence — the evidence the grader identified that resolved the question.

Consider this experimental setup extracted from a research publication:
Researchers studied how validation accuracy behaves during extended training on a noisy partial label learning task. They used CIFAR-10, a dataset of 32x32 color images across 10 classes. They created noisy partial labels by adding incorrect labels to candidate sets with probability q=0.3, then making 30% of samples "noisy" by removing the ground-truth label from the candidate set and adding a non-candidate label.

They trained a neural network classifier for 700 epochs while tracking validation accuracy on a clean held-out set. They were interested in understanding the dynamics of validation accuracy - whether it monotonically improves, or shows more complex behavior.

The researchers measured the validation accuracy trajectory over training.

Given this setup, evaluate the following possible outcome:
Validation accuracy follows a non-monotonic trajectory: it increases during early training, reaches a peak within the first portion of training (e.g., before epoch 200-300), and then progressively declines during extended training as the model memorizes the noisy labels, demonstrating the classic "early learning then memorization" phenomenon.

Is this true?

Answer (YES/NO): NO